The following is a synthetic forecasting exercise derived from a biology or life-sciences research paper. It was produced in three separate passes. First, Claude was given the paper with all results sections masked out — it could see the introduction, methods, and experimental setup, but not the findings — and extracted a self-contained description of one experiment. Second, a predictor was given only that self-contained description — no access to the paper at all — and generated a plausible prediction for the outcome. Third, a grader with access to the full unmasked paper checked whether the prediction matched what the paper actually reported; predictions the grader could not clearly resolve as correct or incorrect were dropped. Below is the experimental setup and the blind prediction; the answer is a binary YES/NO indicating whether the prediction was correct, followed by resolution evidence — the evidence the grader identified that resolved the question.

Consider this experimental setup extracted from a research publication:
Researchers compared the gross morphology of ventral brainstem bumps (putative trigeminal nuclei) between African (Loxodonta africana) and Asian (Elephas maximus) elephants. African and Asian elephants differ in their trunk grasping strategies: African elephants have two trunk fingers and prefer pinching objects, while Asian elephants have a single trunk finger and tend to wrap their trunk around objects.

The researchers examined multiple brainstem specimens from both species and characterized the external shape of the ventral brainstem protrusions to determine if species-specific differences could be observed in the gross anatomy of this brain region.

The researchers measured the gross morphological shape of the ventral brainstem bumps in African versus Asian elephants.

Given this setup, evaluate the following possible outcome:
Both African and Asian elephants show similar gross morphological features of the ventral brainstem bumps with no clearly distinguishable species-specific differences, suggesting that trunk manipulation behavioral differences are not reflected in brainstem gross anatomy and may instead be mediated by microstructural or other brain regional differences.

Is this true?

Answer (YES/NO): NO